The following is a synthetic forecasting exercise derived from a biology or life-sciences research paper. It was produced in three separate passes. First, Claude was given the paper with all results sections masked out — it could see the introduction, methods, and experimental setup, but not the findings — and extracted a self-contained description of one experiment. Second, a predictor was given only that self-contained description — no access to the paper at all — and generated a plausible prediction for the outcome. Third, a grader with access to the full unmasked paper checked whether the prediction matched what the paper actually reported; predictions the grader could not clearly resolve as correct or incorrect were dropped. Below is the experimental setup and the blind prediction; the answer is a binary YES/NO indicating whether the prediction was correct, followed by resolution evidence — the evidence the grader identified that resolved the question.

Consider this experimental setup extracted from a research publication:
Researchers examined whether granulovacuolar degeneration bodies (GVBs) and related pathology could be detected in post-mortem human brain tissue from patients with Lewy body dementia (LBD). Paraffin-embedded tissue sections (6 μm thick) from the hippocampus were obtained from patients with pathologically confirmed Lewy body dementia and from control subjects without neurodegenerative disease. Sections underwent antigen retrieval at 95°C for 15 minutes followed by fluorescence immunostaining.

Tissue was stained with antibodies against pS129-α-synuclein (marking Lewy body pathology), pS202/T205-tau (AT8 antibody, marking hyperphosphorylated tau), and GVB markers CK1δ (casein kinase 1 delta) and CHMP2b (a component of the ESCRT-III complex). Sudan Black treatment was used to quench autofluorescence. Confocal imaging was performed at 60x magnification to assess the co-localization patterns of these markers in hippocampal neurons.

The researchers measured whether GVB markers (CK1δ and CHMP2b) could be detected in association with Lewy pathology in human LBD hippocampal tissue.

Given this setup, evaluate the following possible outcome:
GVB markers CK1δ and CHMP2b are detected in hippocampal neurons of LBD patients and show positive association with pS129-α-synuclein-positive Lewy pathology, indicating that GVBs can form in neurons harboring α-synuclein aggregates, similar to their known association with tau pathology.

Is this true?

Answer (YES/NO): YES